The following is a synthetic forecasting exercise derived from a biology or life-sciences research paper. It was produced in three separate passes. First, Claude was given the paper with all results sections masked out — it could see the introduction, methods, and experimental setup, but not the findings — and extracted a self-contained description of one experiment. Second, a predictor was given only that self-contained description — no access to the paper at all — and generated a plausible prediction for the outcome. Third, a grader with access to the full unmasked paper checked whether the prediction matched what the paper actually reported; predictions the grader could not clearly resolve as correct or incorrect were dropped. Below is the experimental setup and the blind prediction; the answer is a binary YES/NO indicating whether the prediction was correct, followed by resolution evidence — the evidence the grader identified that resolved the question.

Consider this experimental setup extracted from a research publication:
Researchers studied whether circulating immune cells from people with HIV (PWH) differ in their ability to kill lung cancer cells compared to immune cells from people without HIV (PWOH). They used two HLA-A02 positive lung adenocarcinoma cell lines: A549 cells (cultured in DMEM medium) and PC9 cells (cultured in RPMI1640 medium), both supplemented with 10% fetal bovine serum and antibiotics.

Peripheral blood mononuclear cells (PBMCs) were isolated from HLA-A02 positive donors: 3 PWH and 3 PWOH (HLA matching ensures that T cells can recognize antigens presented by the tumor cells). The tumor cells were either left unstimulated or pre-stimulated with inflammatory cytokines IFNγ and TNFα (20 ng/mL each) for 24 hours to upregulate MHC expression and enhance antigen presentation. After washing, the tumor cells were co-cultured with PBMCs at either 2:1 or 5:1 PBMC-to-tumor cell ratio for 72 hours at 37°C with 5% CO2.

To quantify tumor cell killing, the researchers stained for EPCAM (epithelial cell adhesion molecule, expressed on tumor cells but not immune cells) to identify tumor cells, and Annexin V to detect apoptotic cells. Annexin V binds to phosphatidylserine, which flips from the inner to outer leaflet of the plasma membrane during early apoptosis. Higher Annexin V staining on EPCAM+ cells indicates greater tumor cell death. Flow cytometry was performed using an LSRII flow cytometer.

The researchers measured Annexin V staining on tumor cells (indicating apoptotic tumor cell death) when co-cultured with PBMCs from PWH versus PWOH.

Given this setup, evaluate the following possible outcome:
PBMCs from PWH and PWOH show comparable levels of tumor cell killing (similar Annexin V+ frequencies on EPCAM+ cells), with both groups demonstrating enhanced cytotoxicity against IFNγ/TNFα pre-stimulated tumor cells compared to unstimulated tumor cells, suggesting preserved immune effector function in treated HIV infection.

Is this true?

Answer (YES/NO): NO